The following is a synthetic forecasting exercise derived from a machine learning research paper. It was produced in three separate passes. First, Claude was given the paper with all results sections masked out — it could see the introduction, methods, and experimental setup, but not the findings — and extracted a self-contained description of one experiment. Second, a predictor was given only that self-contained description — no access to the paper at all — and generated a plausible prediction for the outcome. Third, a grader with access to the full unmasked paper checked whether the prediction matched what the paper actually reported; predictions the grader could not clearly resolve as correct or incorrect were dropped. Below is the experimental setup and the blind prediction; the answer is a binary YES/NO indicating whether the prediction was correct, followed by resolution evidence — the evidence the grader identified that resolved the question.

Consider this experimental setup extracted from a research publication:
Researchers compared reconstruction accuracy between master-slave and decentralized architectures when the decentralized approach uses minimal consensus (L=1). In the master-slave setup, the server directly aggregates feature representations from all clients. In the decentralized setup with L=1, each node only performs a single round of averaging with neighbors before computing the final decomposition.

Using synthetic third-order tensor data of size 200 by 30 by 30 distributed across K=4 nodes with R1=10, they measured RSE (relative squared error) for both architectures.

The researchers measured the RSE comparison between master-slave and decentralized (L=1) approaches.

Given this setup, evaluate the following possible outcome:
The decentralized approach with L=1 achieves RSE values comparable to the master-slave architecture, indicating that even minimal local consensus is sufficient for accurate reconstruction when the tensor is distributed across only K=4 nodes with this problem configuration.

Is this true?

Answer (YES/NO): NO